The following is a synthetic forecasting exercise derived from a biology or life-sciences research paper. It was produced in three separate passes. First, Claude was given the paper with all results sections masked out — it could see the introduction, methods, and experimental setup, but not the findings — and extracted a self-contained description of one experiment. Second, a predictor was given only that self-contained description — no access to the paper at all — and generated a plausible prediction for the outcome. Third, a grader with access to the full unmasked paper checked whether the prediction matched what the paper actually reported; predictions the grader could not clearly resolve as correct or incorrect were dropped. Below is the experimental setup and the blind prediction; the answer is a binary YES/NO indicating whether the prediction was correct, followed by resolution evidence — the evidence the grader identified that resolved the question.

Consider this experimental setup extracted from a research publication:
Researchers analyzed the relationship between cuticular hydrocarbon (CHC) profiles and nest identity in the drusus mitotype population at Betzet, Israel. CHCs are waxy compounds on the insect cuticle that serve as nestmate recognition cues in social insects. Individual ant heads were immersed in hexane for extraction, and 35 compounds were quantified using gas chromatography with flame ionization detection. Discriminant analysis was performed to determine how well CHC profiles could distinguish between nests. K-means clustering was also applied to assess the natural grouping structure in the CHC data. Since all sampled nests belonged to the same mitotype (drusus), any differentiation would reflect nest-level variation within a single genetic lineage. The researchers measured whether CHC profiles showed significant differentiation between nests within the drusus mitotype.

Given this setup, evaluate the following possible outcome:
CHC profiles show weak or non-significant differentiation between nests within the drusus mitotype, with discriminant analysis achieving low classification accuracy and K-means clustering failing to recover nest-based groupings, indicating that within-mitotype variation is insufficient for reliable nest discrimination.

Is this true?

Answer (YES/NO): NO